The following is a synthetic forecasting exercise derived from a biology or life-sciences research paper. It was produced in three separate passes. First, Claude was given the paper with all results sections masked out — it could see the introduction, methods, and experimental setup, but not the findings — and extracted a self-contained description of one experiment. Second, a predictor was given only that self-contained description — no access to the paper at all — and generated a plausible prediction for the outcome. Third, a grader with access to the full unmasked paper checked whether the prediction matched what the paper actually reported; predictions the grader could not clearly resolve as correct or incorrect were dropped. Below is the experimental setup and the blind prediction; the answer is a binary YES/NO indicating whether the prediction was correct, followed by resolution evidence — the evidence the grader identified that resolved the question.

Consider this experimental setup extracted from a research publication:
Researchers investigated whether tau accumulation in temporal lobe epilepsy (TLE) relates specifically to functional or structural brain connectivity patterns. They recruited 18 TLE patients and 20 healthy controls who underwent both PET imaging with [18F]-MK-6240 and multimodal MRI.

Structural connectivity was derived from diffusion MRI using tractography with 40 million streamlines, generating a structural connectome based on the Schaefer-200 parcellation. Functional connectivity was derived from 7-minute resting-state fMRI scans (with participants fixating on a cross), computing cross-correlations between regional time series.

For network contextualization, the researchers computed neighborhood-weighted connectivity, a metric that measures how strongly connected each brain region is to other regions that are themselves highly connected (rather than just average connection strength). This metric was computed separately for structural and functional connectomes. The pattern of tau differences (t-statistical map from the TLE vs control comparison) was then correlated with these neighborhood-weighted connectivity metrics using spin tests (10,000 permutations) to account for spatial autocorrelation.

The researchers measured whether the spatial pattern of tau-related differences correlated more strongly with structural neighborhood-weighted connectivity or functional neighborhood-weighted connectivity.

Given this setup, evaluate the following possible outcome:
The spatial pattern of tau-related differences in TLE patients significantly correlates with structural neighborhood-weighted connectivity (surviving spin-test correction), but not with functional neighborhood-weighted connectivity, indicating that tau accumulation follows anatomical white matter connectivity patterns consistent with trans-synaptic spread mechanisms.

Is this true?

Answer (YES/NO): YES